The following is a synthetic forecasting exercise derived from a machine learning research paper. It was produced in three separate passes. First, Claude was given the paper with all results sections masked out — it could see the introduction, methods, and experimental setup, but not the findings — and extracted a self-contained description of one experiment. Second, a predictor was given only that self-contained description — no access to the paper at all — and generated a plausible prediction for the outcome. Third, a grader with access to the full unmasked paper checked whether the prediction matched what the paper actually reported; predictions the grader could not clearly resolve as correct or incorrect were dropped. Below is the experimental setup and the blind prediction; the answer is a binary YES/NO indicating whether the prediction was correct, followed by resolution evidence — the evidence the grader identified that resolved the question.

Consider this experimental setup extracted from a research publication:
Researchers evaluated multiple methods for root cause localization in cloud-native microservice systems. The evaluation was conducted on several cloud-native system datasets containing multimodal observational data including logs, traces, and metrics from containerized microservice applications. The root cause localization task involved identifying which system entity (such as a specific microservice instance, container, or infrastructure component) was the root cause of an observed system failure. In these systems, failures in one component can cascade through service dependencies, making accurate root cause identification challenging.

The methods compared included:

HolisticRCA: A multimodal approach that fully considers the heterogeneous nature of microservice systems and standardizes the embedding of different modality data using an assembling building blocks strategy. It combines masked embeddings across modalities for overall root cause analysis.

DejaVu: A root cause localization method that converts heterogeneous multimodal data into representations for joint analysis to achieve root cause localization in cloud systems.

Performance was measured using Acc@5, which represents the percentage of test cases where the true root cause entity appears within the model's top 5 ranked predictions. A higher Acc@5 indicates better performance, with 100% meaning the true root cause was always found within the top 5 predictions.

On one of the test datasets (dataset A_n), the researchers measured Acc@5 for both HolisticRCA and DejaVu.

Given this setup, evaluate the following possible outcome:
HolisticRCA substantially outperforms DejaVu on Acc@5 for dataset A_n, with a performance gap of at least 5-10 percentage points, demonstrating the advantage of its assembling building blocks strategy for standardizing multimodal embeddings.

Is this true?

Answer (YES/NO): NO